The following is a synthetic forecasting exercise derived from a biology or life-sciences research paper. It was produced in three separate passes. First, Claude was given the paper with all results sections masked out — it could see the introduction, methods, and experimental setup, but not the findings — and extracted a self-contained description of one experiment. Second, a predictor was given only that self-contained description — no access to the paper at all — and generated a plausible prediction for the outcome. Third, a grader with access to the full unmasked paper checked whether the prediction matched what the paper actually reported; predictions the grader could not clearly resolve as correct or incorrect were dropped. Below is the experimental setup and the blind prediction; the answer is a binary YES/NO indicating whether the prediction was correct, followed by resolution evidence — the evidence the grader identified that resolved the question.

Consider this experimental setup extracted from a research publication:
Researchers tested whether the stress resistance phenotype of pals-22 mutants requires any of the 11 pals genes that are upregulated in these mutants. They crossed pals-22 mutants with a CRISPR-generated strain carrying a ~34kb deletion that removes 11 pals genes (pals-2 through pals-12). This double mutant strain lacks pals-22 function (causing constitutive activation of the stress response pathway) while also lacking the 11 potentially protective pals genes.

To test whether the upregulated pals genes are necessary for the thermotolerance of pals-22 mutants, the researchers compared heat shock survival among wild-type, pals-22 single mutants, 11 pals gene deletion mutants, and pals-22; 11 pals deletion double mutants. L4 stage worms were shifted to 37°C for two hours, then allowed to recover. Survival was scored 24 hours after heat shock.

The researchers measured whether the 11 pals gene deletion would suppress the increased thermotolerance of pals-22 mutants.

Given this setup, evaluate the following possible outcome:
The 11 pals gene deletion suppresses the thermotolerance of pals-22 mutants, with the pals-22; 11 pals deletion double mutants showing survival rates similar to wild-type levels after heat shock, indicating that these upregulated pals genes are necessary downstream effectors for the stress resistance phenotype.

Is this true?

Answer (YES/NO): NO